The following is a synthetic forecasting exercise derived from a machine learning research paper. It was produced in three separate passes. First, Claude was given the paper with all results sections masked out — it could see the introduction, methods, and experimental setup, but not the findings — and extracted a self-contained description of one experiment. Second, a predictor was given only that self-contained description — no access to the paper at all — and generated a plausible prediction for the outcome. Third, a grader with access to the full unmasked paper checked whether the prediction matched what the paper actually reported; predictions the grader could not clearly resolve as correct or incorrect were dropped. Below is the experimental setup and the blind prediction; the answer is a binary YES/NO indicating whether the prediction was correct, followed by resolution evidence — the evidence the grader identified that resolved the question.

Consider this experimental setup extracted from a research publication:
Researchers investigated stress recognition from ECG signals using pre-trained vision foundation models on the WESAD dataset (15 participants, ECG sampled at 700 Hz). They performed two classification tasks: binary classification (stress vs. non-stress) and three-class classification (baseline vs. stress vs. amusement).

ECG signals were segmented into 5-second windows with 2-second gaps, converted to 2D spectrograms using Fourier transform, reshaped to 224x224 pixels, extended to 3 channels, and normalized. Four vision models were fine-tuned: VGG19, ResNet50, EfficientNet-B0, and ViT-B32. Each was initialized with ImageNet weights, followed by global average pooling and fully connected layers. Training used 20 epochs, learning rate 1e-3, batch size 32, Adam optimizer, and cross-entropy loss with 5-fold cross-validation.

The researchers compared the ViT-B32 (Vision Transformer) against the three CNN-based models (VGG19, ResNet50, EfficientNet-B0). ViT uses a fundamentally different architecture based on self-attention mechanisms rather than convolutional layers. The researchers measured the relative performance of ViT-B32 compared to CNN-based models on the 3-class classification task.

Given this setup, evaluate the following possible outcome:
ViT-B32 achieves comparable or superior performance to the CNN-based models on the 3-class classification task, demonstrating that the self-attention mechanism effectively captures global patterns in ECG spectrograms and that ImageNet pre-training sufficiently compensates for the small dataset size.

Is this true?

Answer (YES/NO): NO